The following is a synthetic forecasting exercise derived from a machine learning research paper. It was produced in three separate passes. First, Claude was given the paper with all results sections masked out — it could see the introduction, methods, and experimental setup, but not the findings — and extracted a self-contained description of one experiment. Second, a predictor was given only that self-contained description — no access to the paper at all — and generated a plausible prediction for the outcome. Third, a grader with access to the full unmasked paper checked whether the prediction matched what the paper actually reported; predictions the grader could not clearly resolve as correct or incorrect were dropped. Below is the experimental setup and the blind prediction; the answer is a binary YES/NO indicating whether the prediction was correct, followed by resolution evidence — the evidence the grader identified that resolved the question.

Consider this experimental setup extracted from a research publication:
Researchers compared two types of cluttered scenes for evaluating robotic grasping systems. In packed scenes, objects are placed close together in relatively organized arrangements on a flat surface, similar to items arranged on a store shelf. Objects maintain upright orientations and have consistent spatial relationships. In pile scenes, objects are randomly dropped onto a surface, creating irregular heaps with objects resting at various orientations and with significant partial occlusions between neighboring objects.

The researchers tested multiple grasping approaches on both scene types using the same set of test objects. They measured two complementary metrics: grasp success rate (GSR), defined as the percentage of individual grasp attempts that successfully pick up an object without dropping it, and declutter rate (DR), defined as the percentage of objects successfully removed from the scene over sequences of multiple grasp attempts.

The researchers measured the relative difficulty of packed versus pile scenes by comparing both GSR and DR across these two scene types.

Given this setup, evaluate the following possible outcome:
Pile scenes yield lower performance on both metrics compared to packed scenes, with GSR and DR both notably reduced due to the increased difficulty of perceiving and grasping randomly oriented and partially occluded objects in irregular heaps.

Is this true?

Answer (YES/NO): YES